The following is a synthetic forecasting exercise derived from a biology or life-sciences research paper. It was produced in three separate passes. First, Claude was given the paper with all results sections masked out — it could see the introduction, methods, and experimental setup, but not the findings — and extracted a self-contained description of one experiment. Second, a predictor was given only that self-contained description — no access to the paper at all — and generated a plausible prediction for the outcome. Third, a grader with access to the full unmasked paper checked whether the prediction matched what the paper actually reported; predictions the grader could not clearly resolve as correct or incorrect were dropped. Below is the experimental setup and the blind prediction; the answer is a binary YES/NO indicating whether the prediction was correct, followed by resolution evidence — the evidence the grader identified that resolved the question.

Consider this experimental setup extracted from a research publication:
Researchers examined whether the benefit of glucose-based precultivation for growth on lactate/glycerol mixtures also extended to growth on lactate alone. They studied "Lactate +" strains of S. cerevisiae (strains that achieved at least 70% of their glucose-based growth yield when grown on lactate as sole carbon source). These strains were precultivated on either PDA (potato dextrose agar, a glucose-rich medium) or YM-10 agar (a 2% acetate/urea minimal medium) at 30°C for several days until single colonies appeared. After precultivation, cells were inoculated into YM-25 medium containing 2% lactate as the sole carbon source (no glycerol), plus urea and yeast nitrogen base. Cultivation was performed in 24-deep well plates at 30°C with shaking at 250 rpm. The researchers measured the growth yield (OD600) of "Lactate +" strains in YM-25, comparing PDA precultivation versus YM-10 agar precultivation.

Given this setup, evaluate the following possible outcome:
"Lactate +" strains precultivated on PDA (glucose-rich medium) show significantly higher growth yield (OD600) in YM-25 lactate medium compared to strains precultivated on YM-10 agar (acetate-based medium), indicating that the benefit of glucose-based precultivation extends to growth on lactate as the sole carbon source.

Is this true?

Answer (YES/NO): YES